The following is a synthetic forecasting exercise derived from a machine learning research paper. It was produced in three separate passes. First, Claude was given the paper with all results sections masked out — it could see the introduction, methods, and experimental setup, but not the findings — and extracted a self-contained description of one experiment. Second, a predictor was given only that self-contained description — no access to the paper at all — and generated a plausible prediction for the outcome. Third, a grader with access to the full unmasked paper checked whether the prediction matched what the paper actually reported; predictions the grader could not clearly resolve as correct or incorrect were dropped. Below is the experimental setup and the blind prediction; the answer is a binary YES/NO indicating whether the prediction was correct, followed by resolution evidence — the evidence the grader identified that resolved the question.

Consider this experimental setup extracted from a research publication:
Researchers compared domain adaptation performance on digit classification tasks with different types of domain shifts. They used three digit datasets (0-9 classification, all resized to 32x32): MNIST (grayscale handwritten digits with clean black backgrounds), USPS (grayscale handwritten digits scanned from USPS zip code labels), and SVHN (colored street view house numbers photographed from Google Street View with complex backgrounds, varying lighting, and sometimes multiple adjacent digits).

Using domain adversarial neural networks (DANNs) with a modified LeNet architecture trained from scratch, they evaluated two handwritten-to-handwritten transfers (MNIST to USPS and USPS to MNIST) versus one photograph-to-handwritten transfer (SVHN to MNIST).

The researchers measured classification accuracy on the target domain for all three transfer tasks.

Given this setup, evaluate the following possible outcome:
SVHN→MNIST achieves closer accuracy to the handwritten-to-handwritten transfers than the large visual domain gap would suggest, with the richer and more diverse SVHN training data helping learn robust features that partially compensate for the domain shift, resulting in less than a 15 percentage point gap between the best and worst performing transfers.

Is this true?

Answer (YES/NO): YES